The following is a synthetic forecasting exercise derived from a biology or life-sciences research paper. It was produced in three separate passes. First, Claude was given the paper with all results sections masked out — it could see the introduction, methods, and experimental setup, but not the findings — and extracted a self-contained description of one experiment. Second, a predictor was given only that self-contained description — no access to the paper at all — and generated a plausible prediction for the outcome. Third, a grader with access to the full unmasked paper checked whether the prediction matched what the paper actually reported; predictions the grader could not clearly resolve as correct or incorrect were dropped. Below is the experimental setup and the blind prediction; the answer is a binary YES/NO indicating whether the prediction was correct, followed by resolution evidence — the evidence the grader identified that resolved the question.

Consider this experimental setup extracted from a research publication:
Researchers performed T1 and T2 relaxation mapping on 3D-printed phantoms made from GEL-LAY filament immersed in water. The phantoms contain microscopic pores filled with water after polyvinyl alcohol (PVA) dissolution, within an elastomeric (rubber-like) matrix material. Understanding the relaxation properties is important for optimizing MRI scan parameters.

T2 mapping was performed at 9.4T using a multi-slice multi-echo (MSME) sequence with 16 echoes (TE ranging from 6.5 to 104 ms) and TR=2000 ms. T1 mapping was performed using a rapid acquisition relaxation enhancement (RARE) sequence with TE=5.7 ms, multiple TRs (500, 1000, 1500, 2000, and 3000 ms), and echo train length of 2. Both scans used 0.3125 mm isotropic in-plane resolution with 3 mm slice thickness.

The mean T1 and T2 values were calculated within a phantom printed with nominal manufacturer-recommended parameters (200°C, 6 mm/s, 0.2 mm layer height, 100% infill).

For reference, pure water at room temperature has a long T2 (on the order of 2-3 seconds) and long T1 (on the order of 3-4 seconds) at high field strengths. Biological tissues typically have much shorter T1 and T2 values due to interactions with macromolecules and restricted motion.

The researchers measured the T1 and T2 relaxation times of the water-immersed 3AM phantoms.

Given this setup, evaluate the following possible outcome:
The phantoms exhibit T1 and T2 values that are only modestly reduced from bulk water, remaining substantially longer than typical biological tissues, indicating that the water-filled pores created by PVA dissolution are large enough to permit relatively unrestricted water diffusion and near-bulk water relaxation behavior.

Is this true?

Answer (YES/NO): NO